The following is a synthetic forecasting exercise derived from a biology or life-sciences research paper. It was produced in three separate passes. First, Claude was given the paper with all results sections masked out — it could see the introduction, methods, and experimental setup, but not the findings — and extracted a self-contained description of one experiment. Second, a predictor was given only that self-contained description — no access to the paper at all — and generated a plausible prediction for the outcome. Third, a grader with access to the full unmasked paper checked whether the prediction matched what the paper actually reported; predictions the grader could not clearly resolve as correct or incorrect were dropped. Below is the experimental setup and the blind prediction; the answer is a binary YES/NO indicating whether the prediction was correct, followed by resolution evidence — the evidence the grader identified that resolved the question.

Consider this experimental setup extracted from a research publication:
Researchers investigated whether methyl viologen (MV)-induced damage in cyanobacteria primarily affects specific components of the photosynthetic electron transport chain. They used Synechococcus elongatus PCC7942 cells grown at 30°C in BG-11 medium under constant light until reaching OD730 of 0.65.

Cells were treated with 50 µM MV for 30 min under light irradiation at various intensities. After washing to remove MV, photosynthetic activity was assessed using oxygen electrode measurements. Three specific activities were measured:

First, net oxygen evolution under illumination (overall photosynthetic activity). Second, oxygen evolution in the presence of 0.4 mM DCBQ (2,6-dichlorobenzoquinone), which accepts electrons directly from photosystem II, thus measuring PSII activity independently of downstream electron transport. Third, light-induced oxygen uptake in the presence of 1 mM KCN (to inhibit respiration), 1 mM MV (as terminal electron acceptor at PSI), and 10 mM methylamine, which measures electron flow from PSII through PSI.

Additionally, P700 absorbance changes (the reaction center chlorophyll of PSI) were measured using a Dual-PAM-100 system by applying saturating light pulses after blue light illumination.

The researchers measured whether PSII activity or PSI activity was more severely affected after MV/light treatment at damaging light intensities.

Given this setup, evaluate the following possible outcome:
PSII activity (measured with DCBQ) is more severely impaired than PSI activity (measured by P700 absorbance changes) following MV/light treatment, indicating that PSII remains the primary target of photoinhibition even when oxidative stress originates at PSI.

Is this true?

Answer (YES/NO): NO